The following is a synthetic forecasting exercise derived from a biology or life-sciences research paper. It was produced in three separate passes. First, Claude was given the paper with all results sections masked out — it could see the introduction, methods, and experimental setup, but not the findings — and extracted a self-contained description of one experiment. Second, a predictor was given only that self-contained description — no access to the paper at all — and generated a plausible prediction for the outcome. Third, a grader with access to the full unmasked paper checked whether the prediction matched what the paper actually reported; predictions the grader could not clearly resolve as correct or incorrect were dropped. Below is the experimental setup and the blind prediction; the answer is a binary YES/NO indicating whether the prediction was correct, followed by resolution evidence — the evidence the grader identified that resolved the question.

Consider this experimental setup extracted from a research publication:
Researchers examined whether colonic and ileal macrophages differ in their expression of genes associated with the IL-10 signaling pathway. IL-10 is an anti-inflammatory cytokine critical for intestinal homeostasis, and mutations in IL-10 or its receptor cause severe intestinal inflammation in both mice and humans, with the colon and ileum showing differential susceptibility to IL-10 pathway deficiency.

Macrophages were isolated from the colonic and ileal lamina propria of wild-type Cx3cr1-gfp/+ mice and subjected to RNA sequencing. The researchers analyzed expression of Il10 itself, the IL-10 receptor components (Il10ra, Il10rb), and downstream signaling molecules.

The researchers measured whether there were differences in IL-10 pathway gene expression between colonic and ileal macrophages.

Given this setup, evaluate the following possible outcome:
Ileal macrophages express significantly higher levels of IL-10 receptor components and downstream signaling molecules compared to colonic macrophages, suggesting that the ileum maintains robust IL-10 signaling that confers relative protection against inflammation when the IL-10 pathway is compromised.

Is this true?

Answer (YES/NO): NO